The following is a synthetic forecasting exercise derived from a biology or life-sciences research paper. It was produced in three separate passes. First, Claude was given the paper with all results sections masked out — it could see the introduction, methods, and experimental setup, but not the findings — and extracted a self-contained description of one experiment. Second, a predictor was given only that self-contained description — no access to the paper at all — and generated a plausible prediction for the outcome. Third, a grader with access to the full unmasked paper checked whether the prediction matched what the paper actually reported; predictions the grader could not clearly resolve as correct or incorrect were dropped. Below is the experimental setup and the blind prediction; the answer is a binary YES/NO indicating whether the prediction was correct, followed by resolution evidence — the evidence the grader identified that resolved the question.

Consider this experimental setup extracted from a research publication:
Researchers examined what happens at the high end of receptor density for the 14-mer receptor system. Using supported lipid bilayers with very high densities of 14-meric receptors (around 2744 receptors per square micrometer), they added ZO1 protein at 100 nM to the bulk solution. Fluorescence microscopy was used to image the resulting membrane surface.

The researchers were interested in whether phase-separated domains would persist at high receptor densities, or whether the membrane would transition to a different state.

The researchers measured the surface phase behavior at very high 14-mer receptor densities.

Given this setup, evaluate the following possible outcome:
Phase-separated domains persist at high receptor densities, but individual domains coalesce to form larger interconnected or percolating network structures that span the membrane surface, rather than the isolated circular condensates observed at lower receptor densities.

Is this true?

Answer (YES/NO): NO